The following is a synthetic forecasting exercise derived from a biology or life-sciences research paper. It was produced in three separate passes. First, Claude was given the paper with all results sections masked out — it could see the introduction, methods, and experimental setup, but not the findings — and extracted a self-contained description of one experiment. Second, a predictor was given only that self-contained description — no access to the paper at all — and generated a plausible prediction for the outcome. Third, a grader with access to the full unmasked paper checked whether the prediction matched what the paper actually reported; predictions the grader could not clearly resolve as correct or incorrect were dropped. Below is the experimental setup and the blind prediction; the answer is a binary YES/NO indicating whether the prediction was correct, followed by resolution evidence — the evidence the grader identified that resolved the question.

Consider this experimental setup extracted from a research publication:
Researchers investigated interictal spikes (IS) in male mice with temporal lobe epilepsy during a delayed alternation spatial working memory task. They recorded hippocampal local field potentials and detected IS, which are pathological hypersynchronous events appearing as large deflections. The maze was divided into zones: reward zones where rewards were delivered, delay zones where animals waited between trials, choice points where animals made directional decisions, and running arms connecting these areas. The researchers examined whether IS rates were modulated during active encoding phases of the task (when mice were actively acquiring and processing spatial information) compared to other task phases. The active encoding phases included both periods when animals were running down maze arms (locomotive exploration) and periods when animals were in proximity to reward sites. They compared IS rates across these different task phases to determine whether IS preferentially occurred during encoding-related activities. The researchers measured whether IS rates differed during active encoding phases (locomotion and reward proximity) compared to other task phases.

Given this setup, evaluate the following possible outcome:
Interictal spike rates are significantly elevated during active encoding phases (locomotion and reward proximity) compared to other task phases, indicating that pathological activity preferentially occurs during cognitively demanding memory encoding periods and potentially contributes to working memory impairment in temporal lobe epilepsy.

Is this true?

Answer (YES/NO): NO